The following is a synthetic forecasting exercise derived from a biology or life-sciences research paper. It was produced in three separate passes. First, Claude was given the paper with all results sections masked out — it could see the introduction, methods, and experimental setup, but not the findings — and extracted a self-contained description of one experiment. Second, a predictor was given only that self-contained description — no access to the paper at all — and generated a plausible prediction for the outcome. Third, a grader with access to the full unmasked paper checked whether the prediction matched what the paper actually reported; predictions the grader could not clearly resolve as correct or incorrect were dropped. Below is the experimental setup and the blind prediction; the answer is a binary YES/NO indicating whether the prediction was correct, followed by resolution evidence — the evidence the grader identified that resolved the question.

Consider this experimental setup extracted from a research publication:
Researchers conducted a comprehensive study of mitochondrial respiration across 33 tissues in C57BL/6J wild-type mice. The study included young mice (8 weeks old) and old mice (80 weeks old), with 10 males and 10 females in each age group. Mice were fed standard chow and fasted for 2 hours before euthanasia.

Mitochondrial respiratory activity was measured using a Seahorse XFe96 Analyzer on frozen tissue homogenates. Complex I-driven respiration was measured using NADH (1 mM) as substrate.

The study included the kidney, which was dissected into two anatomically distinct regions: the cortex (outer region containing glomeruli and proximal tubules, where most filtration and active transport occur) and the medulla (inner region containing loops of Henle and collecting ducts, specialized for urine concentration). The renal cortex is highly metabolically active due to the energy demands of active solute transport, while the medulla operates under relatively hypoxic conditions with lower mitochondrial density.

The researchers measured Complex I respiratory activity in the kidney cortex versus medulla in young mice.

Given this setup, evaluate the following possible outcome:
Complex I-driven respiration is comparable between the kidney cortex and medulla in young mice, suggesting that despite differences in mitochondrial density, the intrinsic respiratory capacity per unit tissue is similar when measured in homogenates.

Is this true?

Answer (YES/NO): YES